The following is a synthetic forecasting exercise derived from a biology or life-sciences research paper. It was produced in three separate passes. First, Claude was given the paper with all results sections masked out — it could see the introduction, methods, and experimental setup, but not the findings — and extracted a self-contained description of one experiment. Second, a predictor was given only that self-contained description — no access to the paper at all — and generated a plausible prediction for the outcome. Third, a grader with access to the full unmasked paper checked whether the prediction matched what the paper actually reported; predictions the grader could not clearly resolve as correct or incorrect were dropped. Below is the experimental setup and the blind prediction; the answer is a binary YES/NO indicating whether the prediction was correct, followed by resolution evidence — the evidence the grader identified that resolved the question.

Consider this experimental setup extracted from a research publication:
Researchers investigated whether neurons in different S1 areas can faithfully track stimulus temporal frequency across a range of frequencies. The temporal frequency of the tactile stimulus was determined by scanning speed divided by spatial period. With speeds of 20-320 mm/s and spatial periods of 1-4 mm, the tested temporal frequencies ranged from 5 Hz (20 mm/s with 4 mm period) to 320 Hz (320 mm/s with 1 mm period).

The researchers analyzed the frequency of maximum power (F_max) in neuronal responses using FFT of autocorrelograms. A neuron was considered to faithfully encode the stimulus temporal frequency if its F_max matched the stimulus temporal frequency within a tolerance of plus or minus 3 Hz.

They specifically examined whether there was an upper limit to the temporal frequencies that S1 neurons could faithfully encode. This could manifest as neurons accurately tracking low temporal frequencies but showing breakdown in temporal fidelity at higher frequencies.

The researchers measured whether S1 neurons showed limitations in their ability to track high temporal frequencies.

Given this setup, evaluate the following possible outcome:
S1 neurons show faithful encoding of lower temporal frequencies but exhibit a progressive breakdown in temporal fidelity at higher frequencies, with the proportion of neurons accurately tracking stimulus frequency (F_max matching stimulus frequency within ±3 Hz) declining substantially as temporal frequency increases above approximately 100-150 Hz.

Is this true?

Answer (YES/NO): NO